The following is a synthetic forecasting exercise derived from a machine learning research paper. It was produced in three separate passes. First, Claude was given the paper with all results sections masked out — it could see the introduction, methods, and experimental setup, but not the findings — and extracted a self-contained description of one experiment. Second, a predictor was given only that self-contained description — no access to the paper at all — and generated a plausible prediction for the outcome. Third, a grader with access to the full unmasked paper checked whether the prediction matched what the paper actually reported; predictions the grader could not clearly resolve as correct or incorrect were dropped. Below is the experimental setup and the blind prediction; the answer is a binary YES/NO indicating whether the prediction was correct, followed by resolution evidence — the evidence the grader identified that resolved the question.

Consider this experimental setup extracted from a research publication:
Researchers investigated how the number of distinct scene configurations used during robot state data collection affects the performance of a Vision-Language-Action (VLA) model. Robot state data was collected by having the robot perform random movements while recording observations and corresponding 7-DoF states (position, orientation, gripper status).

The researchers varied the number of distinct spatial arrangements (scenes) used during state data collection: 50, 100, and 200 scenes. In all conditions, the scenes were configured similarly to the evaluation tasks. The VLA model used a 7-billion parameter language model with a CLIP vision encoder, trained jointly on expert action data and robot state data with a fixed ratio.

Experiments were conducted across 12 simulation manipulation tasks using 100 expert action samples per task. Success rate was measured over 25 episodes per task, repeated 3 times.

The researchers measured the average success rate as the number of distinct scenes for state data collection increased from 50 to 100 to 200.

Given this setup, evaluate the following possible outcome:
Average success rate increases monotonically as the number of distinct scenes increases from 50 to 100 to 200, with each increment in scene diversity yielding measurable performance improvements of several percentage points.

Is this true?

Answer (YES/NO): NO